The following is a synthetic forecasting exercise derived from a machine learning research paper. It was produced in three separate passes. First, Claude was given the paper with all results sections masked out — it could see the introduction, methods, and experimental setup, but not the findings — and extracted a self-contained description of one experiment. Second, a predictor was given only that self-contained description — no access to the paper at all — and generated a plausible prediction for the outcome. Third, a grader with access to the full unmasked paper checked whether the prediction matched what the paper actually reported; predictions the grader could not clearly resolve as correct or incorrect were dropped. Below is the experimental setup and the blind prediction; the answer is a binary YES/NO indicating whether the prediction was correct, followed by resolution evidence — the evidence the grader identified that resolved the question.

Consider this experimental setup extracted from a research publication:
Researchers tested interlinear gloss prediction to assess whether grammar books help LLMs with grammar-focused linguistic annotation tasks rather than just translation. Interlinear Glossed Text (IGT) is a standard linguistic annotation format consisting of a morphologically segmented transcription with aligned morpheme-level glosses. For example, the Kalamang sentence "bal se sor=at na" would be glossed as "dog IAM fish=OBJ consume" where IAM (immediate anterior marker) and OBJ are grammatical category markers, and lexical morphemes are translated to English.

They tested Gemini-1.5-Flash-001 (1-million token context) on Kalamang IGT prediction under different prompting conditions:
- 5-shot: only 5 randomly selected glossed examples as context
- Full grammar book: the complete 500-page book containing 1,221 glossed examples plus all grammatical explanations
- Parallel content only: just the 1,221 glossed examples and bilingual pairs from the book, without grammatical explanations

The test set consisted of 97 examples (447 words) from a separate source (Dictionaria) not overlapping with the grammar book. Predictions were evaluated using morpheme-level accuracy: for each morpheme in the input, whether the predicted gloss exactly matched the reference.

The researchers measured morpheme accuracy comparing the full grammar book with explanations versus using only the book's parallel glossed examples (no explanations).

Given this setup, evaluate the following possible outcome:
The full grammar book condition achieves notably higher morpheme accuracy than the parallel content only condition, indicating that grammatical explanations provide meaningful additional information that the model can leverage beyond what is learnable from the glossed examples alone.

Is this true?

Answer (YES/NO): NO